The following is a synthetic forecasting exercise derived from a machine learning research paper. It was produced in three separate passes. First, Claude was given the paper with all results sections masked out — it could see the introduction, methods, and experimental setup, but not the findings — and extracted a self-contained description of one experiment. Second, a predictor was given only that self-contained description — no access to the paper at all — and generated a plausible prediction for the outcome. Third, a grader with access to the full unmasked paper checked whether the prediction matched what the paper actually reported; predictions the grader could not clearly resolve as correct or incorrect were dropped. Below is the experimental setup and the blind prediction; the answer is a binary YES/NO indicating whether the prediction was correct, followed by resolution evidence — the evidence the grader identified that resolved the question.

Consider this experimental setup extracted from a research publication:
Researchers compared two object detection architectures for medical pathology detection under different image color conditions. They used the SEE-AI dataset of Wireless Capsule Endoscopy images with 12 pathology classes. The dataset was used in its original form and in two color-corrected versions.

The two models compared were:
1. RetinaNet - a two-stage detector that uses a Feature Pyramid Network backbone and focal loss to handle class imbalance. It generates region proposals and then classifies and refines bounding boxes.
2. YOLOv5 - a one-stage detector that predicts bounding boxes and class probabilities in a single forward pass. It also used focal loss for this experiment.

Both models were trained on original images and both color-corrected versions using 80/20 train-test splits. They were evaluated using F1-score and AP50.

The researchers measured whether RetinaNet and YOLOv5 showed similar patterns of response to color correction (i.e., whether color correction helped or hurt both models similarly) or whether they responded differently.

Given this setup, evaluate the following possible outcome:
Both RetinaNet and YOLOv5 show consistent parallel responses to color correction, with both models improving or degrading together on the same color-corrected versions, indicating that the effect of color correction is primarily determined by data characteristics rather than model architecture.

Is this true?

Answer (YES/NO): NO